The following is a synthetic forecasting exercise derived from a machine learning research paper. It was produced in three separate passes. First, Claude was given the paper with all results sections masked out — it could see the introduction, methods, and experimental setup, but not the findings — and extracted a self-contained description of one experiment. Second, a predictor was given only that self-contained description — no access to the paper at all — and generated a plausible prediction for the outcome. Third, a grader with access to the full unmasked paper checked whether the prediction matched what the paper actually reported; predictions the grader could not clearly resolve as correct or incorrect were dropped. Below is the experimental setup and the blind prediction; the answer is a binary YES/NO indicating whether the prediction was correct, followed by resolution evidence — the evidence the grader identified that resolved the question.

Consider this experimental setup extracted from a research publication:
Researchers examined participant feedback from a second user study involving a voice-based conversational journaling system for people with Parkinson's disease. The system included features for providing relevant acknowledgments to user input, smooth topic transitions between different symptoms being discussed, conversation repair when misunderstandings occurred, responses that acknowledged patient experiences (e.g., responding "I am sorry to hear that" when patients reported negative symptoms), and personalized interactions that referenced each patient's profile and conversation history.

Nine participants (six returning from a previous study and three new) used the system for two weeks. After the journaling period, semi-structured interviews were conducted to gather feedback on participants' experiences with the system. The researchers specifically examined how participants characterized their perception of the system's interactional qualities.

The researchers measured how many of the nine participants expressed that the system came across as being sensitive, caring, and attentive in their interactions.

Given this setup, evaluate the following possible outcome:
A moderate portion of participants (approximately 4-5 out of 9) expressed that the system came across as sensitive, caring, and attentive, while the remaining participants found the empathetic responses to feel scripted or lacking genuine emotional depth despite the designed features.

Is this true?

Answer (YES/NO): NO